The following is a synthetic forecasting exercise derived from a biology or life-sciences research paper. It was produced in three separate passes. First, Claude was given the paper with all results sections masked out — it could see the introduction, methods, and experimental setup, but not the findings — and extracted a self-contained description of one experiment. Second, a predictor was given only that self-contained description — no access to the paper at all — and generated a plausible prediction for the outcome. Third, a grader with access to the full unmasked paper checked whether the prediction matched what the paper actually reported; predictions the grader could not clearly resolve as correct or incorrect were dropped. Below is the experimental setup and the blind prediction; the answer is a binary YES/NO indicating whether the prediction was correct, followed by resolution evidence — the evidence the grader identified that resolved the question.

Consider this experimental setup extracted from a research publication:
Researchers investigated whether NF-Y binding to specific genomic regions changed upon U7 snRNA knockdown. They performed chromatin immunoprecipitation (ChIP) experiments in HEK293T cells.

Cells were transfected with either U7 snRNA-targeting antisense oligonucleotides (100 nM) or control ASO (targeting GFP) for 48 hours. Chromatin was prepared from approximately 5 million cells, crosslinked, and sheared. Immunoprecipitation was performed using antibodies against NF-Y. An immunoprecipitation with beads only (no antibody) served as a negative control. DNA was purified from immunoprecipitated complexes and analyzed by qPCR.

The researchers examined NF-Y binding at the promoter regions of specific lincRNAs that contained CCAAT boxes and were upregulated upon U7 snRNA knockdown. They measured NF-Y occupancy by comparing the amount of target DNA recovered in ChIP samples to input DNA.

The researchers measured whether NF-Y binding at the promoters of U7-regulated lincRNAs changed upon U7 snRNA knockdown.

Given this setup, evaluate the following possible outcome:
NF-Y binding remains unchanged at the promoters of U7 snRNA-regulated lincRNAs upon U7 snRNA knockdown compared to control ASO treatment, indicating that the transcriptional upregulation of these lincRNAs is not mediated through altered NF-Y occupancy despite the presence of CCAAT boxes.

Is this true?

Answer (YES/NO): NO